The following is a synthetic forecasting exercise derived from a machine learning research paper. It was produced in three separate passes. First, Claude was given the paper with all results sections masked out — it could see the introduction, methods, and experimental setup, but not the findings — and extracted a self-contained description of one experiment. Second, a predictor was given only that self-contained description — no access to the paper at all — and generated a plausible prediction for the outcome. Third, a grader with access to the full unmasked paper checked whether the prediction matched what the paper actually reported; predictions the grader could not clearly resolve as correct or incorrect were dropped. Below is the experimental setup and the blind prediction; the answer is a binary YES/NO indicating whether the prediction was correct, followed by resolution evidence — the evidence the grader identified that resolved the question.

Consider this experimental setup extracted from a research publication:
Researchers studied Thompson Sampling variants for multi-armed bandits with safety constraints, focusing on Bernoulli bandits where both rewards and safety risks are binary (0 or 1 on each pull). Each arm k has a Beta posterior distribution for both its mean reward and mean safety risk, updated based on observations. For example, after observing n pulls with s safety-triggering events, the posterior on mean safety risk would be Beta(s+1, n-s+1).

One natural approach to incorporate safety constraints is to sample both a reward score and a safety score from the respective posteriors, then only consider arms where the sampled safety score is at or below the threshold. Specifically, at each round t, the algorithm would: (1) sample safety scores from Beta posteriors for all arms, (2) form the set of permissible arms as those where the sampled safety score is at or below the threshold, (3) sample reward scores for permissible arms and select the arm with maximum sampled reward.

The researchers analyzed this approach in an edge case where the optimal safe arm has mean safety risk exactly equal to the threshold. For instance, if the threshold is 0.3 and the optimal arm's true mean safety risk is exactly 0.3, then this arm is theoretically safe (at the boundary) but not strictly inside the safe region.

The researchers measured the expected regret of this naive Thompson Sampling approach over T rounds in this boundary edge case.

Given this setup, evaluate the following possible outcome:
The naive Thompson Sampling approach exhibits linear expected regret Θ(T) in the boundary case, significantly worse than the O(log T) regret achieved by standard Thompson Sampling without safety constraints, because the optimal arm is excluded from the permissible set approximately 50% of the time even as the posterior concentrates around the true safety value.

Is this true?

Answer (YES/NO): YES